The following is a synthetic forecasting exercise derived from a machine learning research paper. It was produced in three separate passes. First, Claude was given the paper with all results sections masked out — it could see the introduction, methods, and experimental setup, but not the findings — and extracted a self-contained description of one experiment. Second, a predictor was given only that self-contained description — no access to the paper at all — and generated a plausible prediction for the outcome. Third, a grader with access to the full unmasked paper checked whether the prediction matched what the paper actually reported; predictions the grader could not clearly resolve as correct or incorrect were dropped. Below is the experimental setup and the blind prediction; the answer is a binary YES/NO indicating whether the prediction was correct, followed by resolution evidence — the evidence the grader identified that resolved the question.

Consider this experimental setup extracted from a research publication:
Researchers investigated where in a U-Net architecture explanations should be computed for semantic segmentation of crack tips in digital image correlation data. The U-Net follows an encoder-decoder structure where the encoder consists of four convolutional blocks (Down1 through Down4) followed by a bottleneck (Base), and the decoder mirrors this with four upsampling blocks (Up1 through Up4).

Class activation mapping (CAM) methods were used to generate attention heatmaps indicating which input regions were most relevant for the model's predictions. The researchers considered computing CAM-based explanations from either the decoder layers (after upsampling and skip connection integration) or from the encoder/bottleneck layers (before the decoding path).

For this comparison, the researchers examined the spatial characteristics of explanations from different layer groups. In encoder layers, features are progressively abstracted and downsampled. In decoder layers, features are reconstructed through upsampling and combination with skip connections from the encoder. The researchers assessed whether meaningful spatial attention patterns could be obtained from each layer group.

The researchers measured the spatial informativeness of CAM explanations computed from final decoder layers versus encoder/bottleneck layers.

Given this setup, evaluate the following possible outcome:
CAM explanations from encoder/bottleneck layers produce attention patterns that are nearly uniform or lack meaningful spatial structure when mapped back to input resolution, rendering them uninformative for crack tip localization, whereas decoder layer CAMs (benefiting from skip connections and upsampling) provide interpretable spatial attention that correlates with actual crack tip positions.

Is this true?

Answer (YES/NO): NO